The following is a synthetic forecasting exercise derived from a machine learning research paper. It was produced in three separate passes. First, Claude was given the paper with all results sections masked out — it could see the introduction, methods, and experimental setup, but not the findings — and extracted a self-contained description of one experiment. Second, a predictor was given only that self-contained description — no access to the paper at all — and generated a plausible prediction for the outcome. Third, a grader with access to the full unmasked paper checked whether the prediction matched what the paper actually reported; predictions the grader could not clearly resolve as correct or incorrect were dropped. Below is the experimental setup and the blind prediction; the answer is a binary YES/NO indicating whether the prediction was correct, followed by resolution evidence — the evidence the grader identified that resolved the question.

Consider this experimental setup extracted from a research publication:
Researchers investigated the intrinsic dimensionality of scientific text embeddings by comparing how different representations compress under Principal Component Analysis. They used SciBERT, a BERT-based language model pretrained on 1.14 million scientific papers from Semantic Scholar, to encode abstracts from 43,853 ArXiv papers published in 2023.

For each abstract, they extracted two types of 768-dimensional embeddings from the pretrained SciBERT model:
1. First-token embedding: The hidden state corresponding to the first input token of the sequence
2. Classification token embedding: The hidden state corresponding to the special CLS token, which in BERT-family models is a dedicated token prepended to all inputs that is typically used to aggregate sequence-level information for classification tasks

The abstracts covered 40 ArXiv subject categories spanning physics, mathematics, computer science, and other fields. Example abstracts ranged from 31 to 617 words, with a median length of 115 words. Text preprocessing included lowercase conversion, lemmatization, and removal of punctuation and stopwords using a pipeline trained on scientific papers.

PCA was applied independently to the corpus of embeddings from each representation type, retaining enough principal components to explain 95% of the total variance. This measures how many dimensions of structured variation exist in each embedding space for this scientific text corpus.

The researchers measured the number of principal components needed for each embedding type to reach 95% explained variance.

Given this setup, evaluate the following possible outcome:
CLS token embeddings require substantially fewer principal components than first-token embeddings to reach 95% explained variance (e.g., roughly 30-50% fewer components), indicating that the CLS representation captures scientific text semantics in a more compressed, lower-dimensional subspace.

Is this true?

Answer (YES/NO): YES